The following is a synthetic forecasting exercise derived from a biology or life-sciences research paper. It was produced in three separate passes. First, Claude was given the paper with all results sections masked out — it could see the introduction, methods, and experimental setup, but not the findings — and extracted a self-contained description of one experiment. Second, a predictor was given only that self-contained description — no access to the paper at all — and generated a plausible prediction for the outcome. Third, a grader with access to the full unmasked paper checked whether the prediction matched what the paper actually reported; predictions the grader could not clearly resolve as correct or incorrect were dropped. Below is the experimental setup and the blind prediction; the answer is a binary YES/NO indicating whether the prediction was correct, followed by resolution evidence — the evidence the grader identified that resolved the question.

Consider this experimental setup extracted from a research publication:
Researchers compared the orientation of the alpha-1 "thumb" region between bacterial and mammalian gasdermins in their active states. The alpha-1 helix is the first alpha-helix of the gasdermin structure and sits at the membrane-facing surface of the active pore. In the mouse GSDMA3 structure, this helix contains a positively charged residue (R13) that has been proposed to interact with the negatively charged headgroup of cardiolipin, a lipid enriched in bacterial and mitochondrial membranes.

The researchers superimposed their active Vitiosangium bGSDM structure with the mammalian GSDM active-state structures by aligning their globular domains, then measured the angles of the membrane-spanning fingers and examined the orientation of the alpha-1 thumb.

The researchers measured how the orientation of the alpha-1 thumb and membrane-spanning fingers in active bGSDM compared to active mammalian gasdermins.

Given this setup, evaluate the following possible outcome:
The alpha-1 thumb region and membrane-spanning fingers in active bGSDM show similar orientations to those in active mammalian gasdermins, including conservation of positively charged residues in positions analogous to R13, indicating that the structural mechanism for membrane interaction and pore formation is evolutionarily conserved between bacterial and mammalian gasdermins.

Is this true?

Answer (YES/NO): NO